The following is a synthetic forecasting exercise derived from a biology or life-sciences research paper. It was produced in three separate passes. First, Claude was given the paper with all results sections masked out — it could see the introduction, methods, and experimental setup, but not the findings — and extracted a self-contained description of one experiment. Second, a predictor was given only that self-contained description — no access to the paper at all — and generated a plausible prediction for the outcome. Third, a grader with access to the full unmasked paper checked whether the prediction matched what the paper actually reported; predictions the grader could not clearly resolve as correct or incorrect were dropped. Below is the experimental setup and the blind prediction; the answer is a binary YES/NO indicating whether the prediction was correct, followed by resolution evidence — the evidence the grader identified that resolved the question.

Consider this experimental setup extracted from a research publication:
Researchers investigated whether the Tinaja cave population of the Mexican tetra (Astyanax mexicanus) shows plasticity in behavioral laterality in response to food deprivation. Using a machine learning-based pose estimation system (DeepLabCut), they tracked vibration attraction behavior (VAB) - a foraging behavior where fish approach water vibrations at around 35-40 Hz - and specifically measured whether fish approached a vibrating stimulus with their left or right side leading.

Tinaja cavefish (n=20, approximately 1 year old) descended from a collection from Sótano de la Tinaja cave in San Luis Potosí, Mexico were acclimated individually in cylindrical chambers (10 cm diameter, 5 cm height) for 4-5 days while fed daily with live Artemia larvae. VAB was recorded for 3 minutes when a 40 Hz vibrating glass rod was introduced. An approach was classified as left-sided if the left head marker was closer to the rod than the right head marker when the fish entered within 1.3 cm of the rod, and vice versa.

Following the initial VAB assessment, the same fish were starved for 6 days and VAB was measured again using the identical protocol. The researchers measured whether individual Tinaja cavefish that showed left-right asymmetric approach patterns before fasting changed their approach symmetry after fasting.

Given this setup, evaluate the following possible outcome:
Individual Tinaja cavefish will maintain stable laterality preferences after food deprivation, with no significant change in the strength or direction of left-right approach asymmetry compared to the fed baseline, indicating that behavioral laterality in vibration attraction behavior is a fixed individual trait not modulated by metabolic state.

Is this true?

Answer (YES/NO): NO